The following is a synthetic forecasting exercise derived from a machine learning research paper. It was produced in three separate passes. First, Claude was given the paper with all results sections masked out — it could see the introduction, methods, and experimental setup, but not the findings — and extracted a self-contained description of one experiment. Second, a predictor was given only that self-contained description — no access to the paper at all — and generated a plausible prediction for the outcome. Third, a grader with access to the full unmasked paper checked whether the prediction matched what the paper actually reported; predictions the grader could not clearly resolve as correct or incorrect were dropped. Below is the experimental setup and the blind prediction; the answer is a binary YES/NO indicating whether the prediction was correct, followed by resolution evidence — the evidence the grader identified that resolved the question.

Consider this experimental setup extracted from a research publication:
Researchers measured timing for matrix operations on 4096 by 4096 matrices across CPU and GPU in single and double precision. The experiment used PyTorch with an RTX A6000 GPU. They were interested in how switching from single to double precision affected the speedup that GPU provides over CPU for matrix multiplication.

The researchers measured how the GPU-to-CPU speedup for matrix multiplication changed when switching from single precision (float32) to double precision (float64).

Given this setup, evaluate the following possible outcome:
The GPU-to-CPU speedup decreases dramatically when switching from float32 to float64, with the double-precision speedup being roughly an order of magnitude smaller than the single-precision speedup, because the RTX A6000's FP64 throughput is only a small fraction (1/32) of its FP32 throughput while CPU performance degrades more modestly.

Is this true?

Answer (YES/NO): NO